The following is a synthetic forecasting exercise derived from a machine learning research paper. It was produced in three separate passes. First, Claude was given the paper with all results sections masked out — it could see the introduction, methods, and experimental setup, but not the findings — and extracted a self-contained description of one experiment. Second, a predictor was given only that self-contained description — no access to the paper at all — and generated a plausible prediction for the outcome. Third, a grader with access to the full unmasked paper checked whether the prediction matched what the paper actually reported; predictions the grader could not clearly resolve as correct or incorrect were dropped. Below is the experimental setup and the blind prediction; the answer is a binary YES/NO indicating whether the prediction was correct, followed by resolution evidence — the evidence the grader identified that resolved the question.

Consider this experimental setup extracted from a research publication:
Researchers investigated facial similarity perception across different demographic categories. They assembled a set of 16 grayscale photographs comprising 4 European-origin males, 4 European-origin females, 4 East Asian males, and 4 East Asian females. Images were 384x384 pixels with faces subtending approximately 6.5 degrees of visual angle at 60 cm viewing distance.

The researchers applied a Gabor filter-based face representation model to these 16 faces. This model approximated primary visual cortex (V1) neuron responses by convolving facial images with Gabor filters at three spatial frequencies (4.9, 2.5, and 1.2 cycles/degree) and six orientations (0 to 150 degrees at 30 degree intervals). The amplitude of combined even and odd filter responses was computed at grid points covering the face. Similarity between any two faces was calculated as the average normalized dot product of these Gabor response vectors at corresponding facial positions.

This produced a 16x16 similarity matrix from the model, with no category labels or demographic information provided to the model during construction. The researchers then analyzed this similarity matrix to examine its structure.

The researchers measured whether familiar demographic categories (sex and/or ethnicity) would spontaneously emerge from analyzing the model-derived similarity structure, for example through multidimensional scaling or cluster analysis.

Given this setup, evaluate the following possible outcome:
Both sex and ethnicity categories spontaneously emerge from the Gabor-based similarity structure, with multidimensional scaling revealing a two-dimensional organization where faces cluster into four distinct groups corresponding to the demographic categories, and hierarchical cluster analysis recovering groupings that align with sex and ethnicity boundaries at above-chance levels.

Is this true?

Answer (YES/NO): NO